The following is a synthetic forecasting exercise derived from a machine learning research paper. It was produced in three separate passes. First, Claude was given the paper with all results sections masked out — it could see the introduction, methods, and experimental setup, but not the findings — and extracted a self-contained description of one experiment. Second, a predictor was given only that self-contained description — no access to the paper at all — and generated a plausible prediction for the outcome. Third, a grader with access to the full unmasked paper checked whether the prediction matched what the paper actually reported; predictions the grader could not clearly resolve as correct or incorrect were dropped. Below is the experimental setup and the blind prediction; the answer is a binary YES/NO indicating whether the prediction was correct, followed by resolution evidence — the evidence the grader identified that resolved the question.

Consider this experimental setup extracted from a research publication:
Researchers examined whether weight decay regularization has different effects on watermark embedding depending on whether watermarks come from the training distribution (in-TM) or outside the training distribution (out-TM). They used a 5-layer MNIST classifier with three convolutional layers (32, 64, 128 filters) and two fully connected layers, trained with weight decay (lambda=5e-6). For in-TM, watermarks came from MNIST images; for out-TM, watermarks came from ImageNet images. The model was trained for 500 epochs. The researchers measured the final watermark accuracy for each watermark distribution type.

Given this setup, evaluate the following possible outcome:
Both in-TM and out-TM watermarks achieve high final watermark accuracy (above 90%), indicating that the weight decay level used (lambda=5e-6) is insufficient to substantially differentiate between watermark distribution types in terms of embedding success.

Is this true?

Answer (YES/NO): NO